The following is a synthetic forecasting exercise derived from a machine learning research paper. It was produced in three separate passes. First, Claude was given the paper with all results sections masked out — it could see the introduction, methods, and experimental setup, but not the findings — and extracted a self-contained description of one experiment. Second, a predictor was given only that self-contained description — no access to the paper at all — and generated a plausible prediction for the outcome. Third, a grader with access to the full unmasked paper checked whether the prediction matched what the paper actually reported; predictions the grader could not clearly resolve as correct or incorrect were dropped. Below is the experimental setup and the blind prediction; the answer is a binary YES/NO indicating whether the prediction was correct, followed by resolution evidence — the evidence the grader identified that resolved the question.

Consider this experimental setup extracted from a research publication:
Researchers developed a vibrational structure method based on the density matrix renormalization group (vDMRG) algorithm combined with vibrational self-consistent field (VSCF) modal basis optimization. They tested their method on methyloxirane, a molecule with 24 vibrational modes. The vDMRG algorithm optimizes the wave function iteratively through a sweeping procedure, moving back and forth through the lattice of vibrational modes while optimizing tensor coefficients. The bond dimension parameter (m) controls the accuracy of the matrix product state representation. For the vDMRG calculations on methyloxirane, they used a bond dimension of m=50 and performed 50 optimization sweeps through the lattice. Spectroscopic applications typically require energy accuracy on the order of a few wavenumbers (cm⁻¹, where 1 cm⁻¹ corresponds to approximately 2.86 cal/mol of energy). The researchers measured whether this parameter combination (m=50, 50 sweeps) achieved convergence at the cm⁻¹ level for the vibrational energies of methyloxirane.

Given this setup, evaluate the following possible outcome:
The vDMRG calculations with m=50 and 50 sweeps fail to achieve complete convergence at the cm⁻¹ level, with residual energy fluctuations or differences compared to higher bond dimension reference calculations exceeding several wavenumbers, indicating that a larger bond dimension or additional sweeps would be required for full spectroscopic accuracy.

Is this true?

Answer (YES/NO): NO